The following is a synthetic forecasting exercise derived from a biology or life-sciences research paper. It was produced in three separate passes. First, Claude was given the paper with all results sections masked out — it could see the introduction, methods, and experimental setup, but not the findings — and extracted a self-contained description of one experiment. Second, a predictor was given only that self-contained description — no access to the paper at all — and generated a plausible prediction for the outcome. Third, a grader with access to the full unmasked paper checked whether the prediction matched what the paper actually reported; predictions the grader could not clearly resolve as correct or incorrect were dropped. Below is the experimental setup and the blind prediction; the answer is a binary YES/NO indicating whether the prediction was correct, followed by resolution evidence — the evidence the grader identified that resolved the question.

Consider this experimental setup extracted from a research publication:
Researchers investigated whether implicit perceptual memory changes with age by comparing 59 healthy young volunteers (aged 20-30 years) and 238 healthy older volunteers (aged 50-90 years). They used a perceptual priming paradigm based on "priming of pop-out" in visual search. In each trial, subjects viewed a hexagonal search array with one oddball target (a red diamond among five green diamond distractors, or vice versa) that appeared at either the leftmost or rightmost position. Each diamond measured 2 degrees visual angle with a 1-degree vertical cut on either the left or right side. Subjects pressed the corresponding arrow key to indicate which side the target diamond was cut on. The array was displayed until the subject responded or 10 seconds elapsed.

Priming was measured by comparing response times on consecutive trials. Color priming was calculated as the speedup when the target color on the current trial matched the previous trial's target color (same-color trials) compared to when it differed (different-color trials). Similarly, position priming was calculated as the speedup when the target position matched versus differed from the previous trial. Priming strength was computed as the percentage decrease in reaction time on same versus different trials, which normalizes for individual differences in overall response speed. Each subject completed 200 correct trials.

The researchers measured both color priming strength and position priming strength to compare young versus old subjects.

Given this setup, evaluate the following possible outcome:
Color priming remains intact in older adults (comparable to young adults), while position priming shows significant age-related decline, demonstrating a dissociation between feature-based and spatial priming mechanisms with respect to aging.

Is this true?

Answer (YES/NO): NO